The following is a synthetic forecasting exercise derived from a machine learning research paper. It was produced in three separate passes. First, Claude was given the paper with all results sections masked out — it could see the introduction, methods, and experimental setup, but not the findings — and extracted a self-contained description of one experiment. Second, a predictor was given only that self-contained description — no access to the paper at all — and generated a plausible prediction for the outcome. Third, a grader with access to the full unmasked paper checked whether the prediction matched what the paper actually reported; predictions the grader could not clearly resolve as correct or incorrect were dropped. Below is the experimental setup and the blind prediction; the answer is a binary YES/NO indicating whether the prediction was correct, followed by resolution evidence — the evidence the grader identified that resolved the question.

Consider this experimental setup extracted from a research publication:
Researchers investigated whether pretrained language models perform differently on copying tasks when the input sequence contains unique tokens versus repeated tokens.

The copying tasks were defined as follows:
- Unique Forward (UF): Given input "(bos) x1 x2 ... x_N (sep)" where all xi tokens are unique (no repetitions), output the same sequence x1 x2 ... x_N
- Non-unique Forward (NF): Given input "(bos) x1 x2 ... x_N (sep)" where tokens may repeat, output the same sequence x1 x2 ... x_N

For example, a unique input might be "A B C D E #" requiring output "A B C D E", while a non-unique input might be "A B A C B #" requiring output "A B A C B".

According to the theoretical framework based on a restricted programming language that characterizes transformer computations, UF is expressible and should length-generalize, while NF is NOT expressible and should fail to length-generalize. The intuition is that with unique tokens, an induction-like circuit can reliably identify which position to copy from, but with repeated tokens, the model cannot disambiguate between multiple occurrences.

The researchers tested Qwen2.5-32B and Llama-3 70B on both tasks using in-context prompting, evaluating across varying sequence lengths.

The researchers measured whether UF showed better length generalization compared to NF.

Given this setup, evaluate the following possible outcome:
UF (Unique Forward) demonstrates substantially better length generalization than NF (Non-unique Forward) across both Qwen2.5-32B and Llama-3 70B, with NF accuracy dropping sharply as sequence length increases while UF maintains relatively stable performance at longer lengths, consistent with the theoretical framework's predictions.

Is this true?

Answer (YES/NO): NO